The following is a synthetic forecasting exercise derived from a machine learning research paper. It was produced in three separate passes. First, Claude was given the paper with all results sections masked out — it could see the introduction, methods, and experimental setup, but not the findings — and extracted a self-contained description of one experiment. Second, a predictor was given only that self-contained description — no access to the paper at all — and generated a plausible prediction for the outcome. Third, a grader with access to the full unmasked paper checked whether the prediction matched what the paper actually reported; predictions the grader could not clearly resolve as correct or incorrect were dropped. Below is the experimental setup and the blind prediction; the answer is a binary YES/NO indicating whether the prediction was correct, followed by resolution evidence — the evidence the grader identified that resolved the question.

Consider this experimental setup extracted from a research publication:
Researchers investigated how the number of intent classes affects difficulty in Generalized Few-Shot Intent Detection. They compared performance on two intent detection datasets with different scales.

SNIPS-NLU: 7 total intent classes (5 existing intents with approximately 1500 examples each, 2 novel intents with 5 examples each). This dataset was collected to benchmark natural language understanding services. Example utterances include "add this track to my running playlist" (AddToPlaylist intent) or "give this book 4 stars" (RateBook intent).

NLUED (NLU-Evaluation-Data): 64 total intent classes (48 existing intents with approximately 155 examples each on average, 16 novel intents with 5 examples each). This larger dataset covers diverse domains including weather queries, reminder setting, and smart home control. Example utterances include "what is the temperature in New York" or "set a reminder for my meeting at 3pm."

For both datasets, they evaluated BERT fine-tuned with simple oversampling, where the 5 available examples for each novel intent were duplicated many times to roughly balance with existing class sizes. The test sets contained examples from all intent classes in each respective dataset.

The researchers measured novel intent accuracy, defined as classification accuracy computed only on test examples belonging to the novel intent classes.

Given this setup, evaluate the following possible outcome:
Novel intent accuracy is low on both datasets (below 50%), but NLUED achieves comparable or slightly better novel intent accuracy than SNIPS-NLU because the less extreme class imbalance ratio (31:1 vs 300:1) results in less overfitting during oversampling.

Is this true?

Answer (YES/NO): NO